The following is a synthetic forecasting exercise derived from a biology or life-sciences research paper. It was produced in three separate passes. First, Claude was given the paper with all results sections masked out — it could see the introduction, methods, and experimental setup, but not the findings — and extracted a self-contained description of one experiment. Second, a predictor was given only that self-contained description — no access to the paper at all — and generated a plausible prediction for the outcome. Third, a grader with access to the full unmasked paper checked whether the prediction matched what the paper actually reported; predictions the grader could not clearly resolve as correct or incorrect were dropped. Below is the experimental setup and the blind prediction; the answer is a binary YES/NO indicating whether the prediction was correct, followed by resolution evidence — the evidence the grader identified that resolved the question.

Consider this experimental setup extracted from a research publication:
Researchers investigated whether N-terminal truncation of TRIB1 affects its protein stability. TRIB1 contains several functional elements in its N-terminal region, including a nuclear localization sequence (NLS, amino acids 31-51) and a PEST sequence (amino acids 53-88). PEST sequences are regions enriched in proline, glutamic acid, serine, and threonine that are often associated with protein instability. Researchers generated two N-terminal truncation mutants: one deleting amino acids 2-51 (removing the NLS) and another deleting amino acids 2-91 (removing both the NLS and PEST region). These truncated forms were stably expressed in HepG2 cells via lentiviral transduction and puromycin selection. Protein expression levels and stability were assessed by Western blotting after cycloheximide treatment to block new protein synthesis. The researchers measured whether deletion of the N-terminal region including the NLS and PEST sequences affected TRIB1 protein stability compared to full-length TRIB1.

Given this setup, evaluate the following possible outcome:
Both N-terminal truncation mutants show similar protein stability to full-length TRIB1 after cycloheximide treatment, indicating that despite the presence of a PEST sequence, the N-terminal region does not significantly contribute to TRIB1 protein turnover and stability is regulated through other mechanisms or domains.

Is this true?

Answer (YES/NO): YES